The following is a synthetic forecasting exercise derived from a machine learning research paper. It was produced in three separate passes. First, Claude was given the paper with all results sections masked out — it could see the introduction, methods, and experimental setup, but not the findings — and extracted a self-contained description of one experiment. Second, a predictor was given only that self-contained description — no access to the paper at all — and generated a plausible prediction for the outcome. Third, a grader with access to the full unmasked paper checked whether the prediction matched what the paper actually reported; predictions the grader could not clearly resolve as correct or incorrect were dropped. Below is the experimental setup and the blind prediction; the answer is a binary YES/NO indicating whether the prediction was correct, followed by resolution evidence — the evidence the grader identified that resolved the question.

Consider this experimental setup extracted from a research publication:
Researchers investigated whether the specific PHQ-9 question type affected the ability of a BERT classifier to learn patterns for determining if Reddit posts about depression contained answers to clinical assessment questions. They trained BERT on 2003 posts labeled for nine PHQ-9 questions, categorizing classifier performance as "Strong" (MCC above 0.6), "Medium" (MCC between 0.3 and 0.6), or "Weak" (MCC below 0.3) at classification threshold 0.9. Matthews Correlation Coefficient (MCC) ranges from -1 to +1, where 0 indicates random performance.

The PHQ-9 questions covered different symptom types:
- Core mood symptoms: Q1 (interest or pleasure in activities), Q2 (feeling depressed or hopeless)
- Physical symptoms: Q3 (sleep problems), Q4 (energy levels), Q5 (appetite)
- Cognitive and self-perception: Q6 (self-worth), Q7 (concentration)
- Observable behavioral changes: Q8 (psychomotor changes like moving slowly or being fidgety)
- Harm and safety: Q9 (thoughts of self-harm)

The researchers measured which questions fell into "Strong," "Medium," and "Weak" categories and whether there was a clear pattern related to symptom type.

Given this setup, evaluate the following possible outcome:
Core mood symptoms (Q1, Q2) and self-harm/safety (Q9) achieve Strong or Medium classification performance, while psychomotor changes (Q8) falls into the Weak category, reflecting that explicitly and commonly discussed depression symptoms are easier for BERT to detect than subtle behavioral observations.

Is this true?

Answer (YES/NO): NO